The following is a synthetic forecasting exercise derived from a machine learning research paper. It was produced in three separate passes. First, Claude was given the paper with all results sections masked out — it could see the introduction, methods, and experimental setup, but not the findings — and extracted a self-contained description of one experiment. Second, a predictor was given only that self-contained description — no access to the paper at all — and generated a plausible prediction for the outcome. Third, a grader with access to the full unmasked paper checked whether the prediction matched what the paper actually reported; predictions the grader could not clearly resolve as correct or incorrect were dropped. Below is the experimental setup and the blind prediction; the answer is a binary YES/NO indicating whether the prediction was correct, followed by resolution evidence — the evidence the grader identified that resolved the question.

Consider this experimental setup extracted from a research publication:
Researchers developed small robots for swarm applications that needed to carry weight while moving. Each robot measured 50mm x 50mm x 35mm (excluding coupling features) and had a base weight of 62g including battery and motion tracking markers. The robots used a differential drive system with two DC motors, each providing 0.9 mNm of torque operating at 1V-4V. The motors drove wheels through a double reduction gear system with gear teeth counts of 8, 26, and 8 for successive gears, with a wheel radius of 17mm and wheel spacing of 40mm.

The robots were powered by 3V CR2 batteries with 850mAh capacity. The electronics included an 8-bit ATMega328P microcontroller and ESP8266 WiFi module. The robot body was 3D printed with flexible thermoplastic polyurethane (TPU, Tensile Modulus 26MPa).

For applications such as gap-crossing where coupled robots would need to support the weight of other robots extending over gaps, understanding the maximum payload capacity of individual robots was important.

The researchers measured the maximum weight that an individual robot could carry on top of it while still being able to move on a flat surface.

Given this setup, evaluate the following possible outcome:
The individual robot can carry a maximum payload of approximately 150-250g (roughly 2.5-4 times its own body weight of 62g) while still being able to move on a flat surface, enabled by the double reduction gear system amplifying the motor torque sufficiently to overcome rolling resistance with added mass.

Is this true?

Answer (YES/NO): NO